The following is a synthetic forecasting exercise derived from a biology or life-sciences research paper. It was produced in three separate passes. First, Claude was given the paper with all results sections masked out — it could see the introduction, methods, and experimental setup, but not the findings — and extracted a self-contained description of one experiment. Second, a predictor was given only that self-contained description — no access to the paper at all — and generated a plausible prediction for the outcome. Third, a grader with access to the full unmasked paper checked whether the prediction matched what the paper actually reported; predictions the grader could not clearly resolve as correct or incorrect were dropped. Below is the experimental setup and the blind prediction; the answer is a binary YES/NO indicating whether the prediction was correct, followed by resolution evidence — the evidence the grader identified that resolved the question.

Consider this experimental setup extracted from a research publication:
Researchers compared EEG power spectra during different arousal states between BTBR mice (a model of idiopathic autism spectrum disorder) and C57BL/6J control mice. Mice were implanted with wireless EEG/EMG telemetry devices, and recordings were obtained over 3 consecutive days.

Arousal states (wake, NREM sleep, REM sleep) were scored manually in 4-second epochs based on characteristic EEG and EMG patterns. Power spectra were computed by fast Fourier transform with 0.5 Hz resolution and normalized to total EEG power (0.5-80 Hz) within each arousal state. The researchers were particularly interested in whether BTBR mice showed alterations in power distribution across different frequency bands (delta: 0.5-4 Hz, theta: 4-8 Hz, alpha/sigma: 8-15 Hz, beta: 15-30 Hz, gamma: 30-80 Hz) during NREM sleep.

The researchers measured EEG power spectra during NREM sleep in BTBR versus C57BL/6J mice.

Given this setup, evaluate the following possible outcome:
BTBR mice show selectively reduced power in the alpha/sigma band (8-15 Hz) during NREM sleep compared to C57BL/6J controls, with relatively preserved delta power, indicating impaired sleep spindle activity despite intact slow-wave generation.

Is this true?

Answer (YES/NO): NO